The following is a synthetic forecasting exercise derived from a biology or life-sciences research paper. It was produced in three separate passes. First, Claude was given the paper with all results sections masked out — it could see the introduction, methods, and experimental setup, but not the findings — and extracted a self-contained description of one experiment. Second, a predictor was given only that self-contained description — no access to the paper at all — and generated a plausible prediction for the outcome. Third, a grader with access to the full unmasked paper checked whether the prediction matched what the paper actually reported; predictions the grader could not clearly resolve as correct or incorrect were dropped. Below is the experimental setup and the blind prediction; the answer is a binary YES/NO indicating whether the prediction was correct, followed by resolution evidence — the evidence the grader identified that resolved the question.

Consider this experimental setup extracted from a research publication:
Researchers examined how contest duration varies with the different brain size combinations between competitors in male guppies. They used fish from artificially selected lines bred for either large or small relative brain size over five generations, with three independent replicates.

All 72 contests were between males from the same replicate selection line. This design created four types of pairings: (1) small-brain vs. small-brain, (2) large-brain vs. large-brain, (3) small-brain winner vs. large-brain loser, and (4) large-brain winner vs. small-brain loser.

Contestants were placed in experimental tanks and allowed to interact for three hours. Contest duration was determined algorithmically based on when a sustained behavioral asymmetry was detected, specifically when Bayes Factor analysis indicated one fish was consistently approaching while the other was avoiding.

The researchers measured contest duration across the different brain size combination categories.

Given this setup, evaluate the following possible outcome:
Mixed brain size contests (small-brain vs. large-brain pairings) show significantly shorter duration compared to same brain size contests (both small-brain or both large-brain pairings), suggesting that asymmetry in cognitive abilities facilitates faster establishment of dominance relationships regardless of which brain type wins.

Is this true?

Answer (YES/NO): NO